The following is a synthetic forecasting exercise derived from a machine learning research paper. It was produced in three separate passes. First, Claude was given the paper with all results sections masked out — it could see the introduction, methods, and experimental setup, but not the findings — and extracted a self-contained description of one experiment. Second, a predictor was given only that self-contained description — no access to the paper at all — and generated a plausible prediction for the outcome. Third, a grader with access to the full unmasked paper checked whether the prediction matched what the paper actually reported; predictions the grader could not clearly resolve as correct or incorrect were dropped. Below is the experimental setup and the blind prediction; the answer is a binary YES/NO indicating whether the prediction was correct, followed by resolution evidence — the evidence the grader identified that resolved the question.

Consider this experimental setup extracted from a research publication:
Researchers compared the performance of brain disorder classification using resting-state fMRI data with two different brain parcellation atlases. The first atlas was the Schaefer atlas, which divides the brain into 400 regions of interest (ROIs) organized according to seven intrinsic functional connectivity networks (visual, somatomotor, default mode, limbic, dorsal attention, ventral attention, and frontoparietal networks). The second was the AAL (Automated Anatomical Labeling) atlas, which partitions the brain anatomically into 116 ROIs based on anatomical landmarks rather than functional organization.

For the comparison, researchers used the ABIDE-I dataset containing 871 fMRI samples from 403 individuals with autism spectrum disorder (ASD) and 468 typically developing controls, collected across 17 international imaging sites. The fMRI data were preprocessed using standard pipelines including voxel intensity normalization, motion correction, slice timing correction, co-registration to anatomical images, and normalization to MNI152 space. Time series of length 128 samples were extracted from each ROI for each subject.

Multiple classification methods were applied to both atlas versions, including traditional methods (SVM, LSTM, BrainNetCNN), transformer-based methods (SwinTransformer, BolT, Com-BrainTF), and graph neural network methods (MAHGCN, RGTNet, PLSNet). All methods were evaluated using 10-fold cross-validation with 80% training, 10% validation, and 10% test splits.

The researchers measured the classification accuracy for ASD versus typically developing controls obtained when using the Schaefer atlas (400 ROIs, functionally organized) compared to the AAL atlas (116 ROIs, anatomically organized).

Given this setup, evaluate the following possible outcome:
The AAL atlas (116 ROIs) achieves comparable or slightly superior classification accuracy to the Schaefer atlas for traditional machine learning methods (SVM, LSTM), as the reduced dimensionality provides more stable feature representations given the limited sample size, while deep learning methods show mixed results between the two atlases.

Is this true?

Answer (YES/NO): NO